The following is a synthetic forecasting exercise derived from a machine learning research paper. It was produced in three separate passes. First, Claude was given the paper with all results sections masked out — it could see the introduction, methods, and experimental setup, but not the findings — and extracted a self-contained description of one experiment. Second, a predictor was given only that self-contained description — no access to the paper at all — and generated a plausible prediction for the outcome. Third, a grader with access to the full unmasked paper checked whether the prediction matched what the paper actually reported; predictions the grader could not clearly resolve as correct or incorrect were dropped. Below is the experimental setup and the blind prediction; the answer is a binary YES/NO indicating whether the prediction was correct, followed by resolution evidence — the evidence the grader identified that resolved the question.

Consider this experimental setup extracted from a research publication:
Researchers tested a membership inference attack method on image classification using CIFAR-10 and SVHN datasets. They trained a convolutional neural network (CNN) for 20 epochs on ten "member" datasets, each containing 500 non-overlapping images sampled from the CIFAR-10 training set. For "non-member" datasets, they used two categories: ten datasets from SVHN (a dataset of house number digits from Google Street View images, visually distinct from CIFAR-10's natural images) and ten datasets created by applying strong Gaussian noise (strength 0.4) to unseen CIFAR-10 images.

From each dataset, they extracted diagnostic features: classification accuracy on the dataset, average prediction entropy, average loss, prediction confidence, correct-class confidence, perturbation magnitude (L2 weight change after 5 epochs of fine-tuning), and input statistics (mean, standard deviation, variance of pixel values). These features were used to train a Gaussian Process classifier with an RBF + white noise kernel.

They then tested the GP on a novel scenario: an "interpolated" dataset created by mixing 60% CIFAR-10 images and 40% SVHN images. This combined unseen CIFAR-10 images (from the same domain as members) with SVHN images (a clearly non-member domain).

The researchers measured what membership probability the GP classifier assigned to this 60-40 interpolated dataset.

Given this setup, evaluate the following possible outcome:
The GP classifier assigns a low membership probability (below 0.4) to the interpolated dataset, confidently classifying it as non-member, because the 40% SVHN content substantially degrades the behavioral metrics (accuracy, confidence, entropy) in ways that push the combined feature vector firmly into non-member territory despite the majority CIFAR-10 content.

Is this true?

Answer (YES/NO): NO